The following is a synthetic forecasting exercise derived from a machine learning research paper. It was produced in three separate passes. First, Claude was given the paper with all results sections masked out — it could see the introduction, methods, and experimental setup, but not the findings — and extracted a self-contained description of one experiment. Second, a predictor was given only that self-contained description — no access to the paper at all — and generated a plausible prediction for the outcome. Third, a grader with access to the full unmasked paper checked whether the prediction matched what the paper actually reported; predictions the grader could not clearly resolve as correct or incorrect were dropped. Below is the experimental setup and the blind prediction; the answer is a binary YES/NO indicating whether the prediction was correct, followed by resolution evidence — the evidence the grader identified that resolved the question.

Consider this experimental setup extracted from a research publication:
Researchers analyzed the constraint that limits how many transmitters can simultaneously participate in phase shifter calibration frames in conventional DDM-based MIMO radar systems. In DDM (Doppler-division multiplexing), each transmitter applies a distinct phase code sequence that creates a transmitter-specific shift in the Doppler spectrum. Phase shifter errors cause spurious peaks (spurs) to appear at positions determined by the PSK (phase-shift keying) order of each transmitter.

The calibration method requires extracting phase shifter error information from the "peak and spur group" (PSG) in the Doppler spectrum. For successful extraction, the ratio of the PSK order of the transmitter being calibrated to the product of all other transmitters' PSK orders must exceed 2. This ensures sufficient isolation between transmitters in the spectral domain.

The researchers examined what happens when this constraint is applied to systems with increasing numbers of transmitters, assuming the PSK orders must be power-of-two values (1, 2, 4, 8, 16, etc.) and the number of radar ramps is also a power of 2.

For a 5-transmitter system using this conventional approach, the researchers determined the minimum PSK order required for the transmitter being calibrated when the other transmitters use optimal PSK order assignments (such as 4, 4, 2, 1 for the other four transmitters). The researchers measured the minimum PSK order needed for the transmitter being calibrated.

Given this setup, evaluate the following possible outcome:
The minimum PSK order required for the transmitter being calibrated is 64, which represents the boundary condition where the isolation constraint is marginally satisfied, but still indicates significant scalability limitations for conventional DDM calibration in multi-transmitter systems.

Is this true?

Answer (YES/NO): NO